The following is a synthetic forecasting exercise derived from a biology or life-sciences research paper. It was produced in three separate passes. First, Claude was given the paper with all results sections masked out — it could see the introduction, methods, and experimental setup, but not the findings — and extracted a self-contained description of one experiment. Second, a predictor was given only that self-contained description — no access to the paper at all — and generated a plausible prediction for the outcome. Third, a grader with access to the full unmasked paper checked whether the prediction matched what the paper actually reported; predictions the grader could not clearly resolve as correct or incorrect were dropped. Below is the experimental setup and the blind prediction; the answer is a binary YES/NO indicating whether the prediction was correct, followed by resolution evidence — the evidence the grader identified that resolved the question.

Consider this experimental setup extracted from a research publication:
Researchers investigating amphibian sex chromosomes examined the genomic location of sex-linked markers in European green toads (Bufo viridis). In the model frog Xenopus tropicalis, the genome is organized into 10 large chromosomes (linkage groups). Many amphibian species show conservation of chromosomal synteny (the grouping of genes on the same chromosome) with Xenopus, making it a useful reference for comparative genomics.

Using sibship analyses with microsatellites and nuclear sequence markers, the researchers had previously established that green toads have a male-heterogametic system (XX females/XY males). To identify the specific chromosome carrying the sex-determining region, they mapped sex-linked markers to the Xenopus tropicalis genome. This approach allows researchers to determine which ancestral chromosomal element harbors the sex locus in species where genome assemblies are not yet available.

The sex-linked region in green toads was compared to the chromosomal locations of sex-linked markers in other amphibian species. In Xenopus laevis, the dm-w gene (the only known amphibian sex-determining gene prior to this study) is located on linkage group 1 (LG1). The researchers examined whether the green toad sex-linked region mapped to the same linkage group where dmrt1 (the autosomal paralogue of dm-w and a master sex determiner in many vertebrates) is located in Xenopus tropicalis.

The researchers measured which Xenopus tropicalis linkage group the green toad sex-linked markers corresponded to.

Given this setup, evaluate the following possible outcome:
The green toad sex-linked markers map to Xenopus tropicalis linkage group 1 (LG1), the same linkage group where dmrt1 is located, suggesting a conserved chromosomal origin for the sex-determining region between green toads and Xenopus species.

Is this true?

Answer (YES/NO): YES